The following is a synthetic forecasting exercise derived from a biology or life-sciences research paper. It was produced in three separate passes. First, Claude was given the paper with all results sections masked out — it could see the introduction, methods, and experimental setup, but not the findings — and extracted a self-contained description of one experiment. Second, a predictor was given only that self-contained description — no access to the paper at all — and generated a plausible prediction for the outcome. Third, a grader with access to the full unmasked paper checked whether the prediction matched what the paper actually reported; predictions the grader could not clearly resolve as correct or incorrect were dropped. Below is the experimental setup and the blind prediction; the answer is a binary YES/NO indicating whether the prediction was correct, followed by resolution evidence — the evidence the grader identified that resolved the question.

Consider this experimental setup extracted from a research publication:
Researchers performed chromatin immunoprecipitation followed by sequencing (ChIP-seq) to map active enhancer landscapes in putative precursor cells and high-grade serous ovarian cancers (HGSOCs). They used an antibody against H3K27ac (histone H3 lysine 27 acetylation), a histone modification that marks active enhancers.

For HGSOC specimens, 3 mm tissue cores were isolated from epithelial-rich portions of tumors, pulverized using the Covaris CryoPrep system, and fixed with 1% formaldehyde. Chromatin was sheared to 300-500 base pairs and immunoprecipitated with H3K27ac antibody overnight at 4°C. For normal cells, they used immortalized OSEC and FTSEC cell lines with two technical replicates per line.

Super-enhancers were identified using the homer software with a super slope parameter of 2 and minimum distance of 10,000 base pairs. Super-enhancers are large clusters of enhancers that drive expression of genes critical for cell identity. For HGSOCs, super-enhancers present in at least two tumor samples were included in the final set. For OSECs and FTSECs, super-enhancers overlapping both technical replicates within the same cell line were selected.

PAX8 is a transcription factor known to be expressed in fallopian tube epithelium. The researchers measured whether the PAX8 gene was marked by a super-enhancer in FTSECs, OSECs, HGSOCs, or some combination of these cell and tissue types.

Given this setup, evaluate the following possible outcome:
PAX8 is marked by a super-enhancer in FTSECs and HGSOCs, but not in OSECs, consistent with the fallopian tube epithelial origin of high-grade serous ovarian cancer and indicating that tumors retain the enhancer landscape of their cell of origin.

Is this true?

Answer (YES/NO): YES